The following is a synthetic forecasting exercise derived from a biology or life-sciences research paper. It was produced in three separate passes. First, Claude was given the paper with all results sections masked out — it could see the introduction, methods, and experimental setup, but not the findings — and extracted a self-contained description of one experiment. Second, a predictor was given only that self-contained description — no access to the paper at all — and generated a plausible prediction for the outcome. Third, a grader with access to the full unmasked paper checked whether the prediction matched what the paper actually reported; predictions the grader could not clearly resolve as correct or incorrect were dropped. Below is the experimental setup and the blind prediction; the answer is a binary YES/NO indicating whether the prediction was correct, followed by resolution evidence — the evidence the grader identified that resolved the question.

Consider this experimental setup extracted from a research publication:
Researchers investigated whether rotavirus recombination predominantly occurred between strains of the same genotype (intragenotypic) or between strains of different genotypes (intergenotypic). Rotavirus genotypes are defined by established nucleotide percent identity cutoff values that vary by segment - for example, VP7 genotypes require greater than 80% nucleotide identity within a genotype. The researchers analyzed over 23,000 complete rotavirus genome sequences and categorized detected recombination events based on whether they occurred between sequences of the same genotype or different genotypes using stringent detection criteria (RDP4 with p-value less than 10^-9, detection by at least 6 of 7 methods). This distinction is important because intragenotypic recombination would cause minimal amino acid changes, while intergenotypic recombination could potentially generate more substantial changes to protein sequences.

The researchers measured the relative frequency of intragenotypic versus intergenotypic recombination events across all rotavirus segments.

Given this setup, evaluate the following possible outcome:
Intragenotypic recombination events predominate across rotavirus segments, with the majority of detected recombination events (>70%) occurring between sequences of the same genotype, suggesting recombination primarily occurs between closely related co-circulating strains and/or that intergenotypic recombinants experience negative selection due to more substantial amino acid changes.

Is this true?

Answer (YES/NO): YES